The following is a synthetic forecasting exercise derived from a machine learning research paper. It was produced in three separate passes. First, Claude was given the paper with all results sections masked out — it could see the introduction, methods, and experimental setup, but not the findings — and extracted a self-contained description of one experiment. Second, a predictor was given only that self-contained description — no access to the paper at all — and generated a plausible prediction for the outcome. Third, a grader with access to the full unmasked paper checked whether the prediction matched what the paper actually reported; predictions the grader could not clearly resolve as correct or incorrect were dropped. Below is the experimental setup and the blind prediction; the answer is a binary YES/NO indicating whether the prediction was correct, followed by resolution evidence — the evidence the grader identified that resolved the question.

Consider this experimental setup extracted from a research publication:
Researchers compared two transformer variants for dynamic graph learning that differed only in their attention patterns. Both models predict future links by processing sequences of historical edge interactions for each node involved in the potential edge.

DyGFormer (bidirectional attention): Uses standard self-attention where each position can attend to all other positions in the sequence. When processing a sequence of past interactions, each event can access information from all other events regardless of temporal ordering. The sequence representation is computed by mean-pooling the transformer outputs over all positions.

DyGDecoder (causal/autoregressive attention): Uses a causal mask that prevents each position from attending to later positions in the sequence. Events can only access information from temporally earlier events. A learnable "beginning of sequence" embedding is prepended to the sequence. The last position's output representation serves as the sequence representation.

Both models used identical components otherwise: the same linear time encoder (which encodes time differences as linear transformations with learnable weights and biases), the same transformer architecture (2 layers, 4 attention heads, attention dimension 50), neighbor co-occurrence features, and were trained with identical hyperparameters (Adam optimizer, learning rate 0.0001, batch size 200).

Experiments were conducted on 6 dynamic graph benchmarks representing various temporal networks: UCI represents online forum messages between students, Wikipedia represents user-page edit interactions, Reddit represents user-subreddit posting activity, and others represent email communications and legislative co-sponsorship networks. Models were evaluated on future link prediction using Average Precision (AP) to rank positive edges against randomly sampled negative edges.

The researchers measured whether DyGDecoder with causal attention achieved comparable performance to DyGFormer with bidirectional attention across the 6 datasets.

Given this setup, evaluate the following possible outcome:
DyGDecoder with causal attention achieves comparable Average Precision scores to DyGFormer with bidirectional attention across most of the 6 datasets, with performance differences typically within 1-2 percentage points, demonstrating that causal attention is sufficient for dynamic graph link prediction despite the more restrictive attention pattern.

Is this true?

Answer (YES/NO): YES